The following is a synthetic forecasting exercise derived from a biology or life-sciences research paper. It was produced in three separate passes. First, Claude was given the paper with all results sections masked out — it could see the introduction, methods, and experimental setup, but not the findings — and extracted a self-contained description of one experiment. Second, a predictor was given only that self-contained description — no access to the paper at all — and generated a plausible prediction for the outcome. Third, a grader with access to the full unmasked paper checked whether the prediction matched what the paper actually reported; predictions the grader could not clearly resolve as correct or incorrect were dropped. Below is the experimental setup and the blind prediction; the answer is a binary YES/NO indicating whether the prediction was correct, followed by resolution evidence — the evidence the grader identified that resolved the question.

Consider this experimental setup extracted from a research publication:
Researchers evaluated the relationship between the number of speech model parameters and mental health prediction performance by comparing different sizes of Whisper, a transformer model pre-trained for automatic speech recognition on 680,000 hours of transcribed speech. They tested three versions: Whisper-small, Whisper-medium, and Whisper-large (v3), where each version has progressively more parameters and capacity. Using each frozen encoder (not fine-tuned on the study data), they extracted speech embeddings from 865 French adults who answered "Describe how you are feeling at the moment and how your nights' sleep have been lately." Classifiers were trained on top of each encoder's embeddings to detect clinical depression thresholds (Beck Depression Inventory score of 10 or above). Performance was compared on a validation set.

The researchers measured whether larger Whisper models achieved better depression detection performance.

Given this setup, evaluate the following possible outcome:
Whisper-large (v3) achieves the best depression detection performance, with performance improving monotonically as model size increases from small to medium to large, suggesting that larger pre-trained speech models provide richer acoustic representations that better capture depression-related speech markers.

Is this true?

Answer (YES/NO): NO